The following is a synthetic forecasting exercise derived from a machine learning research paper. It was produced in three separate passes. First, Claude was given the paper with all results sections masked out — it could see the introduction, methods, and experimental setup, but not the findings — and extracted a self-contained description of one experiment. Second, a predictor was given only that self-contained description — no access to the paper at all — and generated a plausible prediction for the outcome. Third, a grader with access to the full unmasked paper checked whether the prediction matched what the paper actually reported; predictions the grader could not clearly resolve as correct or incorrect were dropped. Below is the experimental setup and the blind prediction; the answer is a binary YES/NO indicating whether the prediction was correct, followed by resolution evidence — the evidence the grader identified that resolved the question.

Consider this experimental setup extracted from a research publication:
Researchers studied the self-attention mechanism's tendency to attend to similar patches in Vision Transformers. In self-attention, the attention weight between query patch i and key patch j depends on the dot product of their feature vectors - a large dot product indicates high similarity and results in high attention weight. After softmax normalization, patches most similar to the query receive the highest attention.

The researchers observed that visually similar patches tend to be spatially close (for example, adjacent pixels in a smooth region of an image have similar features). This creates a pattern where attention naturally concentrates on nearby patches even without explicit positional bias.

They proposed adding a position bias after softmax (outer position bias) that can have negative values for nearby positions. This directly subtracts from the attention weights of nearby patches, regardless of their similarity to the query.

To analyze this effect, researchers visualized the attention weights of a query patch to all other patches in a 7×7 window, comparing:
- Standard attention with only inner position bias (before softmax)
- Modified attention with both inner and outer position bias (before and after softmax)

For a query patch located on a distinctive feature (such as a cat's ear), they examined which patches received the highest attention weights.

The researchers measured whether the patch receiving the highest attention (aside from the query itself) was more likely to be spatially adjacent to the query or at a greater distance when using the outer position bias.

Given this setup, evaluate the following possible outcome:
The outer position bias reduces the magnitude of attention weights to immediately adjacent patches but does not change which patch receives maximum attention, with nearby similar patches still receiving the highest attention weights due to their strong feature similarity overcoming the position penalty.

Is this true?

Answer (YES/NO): NO